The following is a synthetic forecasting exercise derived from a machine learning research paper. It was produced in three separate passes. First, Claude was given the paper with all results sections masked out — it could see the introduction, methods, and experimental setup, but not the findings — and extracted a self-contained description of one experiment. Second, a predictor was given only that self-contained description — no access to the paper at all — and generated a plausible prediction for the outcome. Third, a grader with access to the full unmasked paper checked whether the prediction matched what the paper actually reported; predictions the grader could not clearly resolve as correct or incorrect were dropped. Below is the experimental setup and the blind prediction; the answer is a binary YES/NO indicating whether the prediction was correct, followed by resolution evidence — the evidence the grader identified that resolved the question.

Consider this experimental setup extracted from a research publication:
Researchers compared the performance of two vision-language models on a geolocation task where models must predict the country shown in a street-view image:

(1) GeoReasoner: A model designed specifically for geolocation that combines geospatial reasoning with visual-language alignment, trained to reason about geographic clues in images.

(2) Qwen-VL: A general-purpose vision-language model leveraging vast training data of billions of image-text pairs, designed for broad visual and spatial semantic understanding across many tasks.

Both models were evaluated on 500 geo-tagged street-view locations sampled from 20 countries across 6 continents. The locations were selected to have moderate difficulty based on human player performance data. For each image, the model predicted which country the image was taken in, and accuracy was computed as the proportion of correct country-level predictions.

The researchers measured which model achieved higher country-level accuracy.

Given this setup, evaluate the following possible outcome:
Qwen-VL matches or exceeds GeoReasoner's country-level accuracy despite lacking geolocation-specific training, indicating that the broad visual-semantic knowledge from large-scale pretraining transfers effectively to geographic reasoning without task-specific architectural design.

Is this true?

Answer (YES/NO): NO